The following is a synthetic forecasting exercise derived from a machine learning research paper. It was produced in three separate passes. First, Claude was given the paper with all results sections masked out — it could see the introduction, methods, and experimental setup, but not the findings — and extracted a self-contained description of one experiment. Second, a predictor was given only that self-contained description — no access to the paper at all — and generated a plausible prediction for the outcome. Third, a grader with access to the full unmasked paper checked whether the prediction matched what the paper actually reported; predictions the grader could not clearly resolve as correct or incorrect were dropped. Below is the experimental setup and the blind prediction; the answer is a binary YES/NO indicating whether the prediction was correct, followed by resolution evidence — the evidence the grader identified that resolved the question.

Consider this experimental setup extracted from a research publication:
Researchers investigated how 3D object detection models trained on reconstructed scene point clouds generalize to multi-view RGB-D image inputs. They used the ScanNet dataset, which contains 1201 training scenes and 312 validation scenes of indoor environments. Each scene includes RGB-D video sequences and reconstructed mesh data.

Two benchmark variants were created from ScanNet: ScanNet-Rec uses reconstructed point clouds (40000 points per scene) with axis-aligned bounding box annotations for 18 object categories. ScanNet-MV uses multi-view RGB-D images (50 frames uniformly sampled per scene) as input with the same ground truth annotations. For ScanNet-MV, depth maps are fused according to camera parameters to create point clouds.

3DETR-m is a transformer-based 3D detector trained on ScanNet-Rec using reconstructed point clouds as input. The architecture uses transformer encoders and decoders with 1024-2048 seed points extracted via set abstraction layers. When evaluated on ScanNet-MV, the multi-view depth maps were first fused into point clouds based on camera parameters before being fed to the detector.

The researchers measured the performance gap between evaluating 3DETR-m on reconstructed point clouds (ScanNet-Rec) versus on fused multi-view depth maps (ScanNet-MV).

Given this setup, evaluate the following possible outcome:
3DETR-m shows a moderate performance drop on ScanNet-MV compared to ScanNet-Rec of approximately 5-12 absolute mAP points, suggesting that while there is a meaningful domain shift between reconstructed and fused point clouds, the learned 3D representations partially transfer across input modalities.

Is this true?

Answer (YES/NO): NO